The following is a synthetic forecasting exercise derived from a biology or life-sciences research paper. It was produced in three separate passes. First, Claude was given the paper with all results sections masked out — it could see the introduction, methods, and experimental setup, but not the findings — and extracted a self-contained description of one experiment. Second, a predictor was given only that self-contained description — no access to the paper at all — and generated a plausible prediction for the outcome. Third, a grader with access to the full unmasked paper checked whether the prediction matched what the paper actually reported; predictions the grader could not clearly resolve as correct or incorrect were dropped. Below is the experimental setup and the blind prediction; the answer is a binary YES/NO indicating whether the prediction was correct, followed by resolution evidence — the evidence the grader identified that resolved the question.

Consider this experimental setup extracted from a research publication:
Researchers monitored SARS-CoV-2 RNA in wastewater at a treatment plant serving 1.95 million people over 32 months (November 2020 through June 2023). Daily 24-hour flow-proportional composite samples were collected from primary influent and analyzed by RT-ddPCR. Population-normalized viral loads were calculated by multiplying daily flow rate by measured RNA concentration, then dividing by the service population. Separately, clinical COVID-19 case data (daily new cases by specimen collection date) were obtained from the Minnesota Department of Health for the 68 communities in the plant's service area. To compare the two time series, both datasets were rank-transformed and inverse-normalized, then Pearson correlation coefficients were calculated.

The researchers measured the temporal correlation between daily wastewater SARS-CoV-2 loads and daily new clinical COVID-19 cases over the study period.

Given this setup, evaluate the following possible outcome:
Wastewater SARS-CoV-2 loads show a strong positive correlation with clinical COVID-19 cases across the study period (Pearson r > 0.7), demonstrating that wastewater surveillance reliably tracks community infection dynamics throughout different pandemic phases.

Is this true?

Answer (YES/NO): YES